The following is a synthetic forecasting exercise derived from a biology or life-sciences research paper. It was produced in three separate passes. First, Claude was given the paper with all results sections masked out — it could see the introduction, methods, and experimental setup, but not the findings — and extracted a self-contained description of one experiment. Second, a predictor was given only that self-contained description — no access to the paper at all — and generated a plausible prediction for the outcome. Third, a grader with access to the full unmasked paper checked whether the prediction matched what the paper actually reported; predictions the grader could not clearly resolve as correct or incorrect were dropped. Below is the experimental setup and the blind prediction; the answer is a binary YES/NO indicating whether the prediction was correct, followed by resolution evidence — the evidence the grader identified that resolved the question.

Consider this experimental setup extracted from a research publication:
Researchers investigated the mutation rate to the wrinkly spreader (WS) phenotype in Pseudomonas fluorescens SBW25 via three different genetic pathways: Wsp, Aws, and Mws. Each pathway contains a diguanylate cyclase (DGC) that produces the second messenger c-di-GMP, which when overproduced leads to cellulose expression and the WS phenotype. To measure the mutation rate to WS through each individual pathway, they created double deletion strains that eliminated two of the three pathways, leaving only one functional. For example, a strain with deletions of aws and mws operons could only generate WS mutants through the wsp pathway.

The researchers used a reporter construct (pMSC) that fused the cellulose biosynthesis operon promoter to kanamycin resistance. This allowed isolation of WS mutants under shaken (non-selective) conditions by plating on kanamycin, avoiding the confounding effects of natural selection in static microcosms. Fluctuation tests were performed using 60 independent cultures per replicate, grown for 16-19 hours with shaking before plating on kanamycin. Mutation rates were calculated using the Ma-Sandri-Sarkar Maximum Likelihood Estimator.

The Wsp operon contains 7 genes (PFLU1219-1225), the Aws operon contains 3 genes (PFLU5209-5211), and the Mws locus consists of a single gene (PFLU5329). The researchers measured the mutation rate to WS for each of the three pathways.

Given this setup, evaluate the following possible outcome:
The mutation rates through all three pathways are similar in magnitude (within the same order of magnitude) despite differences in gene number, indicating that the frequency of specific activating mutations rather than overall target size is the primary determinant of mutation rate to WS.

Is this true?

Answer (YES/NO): NO